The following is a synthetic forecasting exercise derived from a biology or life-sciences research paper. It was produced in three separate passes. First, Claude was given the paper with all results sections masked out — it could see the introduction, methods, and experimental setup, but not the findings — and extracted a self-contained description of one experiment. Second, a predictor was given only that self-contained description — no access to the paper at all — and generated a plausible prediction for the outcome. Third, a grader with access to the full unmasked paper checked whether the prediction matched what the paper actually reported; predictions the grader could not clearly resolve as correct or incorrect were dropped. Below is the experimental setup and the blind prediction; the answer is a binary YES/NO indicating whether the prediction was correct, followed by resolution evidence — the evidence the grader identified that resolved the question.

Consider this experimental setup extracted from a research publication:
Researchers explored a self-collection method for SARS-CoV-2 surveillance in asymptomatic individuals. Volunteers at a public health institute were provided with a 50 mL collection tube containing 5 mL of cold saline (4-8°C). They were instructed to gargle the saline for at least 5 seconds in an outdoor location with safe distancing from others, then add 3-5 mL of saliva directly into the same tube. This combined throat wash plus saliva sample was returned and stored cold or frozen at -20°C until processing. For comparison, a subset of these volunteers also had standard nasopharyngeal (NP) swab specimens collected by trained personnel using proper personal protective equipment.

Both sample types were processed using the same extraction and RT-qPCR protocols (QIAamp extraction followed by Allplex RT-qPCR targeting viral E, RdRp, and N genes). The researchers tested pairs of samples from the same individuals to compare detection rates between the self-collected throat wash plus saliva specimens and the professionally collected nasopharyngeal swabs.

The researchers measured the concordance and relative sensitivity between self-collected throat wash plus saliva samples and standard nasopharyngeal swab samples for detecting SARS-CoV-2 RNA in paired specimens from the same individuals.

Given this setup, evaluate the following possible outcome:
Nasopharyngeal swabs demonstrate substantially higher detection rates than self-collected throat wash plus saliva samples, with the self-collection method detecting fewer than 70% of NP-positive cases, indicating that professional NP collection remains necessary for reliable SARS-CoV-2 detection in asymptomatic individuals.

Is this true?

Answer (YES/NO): NO